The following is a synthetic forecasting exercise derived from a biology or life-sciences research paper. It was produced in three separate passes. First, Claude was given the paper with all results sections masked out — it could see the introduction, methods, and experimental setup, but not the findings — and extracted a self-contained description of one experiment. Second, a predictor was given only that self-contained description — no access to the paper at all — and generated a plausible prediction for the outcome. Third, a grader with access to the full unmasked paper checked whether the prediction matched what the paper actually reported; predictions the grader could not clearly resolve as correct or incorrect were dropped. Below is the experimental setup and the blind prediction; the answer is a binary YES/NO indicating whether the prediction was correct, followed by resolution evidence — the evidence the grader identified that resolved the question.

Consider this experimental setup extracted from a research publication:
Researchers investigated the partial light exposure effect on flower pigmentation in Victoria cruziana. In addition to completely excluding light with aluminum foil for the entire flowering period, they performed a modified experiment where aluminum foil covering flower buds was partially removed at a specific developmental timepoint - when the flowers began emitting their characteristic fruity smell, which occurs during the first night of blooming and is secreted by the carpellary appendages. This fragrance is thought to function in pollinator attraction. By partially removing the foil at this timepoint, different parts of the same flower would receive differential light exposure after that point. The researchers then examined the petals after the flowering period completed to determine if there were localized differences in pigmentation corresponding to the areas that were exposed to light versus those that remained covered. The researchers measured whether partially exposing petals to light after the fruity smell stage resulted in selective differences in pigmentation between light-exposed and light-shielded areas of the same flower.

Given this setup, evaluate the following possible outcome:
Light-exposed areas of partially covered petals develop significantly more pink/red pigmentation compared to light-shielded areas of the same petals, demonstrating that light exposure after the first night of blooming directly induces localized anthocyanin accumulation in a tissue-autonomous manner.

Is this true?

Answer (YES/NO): YES